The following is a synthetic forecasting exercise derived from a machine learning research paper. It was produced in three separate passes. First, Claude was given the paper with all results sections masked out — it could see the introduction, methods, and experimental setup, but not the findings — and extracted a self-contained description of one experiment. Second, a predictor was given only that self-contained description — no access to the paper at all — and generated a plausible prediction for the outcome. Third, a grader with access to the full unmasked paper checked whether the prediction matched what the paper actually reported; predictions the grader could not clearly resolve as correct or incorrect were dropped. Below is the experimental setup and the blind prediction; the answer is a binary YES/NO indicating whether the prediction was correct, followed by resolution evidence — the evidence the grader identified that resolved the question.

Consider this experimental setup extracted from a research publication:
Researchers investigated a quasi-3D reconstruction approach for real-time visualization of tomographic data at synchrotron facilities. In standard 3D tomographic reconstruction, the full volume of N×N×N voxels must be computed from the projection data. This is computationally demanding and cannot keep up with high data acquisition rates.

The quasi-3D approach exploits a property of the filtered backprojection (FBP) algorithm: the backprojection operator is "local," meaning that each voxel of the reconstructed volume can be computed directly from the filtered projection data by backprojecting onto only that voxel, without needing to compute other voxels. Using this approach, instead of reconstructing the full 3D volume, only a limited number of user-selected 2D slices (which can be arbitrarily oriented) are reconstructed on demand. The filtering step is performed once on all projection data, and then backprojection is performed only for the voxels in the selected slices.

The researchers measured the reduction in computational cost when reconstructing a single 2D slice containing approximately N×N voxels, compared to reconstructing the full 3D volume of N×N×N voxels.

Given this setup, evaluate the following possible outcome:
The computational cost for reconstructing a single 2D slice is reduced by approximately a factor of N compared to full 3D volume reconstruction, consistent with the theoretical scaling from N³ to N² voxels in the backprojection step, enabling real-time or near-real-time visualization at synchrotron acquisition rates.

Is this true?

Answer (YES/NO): YES